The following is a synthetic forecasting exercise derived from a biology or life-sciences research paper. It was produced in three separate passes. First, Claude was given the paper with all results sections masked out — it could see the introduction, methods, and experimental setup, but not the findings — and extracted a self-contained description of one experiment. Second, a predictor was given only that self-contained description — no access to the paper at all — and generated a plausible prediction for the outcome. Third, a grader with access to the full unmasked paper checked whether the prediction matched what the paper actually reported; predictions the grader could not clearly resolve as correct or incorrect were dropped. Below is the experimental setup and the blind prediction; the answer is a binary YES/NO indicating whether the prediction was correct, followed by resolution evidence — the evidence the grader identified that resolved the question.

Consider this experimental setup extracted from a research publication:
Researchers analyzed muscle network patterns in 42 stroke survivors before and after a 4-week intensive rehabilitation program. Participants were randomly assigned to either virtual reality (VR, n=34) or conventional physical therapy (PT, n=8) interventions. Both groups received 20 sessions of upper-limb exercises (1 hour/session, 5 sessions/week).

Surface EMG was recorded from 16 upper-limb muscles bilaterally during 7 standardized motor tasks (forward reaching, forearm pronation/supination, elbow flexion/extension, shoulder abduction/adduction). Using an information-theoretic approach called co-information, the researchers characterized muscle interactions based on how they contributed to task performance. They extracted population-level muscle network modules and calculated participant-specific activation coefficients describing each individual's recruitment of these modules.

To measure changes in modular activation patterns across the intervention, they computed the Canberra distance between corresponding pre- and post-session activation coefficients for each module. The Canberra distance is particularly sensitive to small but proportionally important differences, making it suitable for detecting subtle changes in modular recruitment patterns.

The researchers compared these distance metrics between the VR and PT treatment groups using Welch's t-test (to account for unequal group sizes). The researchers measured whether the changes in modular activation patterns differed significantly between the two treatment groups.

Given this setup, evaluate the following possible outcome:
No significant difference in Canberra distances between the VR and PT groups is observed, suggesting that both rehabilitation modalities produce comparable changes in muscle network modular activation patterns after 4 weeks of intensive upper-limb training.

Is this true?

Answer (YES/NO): NO